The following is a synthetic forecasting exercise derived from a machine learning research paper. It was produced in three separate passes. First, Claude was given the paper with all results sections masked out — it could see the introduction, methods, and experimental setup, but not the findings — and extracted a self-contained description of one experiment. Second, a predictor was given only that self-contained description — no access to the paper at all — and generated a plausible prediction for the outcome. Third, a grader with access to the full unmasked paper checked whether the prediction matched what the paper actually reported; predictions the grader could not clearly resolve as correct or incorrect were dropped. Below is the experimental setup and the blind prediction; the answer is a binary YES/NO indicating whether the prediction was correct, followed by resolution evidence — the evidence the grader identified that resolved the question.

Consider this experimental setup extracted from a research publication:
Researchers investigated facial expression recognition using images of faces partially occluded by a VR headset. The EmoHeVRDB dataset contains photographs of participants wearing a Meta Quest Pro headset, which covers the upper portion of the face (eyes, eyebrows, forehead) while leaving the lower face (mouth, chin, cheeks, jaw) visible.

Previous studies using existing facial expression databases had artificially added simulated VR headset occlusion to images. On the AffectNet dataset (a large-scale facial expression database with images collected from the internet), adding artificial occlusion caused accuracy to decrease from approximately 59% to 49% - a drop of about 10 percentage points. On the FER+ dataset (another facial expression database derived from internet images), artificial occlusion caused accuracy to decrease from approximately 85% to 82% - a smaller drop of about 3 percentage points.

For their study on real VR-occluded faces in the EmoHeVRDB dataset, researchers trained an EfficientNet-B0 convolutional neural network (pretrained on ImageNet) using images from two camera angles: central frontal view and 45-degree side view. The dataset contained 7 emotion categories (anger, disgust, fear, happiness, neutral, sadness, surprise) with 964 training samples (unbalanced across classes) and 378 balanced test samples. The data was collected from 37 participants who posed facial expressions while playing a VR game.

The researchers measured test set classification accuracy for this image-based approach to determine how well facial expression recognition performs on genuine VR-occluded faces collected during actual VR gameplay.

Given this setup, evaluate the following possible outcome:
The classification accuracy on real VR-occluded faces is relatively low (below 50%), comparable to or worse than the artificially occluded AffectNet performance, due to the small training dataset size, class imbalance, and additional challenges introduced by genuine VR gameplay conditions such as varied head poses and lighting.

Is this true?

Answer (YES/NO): NO